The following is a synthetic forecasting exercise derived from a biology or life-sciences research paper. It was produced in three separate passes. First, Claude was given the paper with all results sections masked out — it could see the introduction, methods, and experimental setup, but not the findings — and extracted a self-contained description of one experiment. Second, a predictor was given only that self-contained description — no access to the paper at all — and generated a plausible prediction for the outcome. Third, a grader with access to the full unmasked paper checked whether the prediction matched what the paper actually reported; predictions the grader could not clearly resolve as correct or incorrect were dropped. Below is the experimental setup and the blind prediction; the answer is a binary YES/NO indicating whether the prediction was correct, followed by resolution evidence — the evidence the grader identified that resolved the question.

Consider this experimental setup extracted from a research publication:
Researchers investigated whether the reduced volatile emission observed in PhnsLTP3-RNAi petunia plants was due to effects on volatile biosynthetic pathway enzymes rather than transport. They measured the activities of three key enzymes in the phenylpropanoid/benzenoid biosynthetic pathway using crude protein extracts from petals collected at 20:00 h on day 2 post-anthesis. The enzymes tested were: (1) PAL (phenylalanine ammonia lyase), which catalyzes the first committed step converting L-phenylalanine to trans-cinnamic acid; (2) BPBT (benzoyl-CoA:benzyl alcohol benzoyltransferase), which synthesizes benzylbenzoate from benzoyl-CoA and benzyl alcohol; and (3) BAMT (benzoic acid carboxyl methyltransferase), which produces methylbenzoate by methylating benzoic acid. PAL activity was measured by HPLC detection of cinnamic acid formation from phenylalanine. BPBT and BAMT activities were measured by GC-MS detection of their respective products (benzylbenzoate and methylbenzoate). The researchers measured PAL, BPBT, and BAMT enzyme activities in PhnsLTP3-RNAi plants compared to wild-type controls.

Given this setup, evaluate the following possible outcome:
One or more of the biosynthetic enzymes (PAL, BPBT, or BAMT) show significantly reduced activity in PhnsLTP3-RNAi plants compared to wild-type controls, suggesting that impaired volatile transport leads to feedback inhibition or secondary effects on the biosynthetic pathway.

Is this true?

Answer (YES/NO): NO